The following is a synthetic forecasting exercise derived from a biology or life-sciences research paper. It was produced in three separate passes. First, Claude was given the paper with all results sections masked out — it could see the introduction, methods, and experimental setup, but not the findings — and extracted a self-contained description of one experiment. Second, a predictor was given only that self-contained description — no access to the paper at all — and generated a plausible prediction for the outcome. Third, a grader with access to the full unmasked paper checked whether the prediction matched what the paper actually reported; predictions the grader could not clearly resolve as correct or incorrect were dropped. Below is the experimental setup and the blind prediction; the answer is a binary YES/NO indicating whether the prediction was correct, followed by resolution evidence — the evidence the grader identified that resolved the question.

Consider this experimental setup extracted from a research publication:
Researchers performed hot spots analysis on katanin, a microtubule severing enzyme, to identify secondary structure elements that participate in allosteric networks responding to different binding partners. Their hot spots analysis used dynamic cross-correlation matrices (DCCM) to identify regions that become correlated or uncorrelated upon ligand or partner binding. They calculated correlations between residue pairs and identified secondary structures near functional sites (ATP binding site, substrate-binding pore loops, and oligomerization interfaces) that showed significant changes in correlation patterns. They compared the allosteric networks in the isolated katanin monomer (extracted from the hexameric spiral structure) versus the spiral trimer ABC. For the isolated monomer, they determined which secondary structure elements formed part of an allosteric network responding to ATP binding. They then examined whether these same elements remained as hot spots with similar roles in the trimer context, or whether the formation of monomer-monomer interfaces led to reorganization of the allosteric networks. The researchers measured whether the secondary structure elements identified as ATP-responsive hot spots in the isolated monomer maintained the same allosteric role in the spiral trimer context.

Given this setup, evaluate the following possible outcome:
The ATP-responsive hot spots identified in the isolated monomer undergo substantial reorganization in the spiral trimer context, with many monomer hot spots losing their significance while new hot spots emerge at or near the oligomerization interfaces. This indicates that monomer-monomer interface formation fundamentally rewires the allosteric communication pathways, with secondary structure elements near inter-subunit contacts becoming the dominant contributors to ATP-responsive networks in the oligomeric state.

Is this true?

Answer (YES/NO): YES